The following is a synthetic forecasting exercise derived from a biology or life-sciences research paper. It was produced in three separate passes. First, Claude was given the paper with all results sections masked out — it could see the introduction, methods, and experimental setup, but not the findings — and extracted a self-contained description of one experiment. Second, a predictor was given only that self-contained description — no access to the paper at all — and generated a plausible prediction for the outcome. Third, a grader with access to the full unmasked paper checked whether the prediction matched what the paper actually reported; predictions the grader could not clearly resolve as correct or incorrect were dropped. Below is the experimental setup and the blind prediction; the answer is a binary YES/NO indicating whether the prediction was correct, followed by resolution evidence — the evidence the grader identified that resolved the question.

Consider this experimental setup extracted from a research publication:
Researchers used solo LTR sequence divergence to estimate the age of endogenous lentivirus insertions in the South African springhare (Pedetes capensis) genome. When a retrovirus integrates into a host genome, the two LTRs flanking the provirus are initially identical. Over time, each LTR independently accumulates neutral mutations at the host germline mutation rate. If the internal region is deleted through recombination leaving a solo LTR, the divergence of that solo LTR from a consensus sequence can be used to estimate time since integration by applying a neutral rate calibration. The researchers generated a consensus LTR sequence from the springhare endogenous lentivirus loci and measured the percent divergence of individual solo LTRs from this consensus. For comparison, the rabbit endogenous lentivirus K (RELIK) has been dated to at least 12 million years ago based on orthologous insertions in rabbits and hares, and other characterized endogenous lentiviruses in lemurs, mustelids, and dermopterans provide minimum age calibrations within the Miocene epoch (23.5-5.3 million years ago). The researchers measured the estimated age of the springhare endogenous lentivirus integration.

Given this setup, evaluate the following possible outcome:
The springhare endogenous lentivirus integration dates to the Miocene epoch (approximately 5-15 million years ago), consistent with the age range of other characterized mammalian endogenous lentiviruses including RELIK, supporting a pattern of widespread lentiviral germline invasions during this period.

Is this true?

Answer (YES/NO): YES